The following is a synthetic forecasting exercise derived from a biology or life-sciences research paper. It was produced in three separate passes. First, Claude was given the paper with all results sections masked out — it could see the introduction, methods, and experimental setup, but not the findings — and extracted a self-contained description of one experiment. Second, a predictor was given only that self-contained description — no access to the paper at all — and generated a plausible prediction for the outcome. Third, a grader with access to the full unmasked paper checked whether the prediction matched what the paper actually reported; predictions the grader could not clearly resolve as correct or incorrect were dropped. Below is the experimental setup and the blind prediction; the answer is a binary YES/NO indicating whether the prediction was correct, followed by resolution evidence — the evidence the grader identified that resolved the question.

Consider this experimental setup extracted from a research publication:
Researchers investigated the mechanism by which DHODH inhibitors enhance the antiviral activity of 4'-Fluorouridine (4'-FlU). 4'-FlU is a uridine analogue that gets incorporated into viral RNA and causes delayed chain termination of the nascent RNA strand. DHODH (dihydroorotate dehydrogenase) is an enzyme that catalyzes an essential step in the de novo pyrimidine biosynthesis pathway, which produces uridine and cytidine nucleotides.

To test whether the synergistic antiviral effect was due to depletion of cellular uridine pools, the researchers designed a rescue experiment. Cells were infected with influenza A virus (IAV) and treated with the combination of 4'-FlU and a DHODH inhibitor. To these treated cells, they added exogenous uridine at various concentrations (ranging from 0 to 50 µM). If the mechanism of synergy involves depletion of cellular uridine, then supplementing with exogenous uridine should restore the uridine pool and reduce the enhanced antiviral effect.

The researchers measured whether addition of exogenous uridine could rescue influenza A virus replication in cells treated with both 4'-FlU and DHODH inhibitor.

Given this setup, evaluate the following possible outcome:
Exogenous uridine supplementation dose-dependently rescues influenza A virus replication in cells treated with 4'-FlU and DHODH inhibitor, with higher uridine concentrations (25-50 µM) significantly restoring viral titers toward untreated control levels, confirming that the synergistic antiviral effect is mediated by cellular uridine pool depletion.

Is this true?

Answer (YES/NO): NO